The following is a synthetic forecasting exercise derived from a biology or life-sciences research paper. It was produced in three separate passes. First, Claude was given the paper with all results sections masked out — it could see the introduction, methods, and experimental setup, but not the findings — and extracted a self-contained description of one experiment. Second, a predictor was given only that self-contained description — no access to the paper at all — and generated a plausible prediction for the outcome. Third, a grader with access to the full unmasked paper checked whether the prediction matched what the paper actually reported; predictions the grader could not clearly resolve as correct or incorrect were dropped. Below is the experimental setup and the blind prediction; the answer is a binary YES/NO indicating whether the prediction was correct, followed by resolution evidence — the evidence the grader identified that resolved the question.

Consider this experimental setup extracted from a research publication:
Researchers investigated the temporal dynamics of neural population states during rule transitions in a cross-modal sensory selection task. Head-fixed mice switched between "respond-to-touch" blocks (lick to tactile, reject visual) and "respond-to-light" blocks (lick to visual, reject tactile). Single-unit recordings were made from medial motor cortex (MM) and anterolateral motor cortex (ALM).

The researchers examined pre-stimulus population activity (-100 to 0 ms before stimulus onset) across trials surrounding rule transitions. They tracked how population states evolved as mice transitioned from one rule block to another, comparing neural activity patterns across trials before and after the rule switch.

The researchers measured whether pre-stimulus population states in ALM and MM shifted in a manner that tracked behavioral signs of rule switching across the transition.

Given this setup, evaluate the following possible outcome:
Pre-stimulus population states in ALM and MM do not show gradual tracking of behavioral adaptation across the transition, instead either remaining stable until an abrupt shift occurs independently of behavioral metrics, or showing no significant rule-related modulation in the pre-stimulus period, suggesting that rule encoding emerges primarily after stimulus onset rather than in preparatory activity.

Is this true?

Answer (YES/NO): NO